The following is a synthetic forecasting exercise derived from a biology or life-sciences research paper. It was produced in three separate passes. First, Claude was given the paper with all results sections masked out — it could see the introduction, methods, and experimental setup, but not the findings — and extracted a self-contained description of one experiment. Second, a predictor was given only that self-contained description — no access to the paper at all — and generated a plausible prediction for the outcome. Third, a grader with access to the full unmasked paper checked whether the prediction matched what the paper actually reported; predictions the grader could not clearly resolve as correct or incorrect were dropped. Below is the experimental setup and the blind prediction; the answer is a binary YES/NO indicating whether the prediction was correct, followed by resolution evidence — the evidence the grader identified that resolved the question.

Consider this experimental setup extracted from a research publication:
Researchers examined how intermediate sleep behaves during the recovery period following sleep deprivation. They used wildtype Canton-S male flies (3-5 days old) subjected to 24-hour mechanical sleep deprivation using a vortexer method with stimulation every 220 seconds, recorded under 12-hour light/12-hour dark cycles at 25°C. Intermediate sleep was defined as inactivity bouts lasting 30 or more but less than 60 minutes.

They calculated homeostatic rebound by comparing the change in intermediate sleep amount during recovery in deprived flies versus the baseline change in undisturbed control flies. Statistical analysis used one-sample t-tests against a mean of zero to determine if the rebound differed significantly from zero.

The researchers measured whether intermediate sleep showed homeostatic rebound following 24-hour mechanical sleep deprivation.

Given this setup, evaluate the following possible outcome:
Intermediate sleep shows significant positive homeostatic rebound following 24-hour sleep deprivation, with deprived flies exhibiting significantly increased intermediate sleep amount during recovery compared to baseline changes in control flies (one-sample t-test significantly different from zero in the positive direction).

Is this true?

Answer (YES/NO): NO